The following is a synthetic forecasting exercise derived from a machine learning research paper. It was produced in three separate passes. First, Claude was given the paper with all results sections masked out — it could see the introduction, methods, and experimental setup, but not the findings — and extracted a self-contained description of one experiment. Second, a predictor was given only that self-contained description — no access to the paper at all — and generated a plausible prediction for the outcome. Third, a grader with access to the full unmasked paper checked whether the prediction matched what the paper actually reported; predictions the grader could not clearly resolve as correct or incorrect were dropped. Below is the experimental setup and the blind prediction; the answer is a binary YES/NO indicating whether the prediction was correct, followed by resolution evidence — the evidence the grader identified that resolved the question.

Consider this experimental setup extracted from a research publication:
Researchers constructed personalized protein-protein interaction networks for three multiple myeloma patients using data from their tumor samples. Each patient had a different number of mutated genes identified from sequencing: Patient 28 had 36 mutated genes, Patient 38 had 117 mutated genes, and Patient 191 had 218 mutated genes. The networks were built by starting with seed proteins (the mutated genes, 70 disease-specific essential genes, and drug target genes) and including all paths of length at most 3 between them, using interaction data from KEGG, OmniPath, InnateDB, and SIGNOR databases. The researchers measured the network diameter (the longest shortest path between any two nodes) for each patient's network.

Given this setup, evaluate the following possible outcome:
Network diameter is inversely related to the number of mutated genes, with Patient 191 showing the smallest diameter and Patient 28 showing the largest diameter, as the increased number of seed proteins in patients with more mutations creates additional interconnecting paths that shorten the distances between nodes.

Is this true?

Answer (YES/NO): NO